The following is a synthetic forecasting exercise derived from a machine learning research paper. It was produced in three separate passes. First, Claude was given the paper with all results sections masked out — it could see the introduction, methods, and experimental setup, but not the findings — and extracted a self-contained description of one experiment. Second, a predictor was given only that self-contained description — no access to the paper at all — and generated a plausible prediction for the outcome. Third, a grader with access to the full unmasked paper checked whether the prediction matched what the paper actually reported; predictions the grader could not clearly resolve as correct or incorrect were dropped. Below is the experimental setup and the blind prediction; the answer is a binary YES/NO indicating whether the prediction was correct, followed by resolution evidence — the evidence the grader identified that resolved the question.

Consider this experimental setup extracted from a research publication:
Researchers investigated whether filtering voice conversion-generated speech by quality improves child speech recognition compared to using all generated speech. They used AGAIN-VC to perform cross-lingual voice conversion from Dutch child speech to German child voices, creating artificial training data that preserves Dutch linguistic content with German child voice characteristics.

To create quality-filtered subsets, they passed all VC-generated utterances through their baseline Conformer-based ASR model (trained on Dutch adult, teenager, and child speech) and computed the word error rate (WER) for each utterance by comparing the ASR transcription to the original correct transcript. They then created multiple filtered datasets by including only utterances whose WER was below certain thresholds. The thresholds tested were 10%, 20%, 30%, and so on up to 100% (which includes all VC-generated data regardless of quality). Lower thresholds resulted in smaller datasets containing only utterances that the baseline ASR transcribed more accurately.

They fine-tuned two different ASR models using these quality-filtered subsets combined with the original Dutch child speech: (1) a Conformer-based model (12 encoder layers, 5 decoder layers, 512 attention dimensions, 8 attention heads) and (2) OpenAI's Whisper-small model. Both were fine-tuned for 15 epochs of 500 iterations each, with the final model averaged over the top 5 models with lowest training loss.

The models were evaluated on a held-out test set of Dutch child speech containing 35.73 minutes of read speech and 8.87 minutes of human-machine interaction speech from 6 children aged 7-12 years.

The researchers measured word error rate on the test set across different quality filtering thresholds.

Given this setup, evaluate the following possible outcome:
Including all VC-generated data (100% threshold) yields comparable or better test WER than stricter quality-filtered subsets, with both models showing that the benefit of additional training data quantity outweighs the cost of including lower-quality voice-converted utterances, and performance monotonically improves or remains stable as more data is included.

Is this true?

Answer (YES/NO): NO